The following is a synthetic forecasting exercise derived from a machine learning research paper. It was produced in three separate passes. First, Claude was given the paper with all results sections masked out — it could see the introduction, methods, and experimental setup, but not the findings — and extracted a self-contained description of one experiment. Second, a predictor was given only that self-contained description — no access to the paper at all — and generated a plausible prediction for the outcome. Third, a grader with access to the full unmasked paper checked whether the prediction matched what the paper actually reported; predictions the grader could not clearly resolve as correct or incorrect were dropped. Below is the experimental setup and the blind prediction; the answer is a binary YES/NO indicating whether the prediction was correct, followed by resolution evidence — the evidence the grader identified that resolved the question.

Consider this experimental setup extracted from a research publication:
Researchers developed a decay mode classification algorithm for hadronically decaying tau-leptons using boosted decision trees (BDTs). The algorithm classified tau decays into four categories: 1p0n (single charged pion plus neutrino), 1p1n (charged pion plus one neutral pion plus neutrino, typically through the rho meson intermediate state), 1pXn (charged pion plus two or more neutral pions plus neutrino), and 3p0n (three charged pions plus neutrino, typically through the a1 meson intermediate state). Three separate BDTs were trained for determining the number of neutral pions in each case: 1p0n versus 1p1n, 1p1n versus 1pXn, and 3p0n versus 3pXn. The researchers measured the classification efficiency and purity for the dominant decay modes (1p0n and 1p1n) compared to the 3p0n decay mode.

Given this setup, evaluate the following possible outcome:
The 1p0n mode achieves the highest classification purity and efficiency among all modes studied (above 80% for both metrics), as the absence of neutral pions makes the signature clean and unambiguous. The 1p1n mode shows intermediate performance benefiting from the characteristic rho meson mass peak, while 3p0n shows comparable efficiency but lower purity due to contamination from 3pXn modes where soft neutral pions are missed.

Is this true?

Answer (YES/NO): NO